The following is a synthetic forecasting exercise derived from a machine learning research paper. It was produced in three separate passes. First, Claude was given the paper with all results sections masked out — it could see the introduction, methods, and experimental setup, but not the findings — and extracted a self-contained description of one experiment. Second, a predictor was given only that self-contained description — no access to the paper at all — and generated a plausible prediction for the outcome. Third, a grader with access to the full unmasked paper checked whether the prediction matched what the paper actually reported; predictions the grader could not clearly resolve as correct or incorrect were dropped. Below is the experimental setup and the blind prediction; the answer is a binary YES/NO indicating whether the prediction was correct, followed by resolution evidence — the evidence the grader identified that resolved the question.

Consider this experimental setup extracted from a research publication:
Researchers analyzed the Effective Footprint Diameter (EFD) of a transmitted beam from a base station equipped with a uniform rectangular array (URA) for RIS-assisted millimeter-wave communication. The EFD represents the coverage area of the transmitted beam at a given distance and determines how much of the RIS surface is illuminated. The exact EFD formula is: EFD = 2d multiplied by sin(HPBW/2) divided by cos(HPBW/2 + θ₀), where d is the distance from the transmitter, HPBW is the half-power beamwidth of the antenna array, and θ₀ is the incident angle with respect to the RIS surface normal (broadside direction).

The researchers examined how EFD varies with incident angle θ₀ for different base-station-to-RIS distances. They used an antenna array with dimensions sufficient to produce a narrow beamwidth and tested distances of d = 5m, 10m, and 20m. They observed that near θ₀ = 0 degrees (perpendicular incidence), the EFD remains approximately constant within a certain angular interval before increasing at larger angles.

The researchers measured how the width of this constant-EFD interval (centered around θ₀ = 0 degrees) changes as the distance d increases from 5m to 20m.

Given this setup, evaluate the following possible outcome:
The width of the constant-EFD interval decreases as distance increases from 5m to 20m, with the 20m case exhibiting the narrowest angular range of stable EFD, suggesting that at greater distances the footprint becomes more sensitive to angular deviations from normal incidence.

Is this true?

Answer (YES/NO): YES